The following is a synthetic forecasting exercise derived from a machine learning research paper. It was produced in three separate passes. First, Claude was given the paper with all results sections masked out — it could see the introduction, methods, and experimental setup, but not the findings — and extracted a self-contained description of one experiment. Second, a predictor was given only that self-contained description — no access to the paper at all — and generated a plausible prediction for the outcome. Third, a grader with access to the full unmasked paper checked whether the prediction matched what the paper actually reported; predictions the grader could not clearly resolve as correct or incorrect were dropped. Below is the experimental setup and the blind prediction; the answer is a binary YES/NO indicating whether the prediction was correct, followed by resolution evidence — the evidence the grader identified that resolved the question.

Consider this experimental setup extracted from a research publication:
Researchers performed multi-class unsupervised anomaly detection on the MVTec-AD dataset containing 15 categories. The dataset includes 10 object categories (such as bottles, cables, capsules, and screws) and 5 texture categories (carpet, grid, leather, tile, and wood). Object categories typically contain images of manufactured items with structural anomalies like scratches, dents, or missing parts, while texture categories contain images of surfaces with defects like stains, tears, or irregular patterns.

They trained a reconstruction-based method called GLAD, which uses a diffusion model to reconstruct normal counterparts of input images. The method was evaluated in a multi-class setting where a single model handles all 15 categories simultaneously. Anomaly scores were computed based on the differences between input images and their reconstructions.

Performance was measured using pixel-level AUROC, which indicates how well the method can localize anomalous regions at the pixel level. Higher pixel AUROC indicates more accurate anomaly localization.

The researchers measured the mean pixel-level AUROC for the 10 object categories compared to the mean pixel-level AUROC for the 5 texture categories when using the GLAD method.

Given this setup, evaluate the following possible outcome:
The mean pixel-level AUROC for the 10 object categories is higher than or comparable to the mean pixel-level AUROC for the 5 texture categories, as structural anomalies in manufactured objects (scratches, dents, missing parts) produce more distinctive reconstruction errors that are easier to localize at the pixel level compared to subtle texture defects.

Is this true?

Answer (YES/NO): NO